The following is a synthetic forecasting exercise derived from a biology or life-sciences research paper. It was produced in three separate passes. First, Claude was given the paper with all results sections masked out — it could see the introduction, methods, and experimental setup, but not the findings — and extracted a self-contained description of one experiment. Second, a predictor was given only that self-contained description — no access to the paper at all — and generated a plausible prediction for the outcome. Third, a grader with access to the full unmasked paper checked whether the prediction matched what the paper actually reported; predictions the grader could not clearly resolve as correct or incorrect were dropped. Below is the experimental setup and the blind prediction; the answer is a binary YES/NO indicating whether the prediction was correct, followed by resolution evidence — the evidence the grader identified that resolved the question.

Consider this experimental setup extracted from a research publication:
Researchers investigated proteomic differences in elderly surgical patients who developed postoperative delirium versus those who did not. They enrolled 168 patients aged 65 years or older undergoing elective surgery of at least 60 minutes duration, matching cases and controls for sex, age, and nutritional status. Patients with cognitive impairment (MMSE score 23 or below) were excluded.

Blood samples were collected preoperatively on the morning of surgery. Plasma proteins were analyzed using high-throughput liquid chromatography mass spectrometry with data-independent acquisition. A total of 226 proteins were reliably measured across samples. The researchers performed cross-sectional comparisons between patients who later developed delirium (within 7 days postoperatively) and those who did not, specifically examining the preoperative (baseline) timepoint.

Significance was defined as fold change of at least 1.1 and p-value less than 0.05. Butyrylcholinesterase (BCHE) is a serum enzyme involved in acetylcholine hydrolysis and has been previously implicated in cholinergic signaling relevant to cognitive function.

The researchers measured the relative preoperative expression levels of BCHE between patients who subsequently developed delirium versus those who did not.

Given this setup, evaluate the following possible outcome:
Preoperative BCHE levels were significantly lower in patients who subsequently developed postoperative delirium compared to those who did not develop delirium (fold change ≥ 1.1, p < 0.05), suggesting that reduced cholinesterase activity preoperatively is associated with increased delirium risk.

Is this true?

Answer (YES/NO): YES